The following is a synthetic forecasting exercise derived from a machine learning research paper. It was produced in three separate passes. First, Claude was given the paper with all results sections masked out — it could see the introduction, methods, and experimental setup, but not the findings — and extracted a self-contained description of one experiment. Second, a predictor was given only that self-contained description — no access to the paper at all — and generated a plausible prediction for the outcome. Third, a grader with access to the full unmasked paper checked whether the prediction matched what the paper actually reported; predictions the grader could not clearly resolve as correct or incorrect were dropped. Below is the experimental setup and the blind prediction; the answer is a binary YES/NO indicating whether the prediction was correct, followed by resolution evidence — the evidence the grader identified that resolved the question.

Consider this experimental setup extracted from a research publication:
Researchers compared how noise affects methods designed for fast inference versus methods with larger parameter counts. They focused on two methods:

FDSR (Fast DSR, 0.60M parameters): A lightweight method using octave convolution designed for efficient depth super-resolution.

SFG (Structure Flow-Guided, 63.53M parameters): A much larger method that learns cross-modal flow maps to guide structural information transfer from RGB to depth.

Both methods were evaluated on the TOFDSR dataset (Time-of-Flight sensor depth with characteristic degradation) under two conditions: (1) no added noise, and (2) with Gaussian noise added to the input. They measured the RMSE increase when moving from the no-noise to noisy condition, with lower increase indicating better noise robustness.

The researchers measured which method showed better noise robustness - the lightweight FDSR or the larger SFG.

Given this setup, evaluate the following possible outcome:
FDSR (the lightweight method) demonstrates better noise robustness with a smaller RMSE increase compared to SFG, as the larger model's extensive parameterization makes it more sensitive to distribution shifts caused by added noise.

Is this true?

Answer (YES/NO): YES